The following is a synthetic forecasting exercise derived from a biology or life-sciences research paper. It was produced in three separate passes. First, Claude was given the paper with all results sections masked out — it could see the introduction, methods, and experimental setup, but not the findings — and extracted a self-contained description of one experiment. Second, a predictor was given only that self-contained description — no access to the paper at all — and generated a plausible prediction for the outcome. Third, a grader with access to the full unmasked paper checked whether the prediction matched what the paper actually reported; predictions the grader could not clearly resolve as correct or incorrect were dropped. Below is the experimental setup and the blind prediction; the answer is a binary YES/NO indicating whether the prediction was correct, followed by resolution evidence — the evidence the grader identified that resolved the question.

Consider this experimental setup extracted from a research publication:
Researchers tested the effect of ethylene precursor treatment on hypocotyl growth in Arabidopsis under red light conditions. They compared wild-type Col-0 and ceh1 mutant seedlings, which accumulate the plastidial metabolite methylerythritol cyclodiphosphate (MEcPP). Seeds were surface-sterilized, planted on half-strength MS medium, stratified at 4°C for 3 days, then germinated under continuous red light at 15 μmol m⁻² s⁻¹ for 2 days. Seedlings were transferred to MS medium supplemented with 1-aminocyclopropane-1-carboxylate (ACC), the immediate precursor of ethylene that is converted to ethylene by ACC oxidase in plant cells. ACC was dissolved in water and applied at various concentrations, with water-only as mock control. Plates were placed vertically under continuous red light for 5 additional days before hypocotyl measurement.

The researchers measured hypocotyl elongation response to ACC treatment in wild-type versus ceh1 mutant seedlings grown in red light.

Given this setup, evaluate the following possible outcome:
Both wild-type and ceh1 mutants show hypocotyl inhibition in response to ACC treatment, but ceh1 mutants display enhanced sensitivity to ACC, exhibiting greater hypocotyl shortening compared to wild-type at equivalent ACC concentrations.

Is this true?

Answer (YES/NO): NO